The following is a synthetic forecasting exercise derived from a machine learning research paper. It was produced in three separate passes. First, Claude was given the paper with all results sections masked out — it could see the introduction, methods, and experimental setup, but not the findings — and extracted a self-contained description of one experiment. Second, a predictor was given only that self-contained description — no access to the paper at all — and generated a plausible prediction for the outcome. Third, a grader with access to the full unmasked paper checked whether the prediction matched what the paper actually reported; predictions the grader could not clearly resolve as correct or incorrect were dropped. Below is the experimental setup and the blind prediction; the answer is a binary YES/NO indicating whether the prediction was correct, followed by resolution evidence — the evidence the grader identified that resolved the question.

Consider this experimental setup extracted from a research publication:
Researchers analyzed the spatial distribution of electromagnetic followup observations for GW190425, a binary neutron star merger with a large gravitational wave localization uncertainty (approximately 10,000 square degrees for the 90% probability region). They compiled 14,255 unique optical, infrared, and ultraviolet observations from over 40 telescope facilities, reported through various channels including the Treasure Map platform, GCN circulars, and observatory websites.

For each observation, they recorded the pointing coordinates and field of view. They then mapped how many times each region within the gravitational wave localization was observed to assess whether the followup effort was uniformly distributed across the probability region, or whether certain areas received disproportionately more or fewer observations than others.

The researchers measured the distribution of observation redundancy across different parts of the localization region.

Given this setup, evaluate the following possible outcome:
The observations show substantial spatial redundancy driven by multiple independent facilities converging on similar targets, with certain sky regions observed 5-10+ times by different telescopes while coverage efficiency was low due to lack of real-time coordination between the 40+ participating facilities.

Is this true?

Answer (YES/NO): NO